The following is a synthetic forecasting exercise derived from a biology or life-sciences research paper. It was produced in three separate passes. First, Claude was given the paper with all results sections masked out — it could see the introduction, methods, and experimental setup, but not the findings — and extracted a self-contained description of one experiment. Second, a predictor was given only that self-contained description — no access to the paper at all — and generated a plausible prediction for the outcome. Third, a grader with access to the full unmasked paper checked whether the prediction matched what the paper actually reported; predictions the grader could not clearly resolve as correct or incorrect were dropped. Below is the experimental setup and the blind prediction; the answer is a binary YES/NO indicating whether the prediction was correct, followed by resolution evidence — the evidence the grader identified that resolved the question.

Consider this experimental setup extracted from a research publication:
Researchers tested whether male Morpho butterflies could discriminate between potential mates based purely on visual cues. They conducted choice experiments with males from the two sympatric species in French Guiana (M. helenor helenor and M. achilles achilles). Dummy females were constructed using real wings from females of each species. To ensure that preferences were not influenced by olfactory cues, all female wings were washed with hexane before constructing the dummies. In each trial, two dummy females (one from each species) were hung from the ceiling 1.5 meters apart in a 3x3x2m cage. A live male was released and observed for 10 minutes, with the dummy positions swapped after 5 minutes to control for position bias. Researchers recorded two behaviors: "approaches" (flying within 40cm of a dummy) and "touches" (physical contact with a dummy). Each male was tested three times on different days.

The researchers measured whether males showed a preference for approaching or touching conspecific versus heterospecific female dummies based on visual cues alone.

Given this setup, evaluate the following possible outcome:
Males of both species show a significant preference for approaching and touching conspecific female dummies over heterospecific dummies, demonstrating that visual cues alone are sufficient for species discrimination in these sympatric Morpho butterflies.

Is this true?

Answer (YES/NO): NO